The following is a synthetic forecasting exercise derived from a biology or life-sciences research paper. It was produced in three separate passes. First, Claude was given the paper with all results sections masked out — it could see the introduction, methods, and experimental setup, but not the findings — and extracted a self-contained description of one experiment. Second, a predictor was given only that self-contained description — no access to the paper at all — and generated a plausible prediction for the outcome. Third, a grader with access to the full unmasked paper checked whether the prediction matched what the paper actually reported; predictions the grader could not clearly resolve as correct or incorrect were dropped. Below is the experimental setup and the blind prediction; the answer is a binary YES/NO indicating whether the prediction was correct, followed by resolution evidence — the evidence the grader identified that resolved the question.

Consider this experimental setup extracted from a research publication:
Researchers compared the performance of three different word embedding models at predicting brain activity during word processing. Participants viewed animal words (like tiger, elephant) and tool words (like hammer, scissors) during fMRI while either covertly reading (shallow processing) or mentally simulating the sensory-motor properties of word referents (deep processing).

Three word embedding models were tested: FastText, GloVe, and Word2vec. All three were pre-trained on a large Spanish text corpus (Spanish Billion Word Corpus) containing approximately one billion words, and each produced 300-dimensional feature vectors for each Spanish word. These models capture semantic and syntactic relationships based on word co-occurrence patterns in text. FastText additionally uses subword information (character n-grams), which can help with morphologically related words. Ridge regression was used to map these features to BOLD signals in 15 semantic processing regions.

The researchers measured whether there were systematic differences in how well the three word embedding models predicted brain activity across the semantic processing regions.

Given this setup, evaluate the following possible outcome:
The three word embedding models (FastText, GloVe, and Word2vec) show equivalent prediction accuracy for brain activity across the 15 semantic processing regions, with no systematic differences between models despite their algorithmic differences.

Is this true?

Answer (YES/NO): YES